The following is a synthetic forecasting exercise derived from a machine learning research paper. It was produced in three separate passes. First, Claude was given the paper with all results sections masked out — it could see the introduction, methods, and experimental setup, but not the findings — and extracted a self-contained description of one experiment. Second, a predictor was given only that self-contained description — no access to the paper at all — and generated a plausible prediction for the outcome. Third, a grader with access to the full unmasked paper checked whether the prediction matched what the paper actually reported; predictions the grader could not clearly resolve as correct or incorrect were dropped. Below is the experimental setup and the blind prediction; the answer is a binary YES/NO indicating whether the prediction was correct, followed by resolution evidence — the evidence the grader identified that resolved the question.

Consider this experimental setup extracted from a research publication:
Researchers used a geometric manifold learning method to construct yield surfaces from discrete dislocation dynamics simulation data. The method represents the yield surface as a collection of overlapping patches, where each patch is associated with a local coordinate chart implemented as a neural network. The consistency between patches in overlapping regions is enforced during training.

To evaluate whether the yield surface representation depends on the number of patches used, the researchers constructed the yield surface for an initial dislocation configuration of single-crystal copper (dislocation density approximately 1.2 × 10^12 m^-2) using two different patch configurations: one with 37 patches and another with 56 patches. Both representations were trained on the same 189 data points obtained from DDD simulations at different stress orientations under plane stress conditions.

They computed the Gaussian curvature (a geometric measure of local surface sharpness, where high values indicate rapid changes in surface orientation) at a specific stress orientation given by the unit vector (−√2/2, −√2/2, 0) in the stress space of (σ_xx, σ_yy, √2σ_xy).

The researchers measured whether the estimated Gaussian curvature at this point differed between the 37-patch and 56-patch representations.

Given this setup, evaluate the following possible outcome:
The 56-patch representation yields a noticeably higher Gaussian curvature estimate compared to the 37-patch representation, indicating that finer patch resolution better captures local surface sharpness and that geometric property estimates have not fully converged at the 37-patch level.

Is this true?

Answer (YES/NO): NO